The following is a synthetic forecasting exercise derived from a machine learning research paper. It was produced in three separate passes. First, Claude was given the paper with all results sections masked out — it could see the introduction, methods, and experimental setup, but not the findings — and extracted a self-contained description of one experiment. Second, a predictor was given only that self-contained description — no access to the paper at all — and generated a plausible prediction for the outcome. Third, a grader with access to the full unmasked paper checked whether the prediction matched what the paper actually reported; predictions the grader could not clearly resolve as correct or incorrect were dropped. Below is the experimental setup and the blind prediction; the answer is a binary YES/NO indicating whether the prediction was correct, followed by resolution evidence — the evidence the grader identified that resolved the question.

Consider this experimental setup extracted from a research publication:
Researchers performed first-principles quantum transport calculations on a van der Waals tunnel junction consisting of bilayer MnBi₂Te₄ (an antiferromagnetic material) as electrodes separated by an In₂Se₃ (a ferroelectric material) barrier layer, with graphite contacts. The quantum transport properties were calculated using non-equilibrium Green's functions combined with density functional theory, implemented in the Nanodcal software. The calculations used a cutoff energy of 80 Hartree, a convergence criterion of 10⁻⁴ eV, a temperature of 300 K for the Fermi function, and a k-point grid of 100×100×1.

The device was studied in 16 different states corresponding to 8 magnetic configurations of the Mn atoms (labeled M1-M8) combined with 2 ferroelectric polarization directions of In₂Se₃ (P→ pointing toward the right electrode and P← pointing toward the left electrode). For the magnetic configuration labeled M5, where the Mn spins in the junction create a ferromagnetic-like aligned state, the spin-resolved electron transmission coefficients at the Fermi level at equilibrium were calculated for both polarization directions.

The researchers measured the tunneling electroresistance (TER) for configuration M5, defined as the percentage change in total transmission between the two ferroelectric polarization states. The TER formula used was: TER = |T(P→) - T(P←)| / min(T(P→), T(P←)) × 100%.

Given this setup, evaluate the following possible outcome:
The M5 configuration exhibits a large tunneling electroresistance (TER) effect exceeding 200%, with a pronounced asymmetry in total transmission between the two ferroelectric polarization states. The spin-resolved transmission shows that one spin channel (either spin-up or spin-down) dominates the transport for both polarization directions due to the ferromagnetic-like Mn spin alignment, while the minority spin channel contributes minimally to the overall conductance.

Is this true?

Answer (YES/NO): NO